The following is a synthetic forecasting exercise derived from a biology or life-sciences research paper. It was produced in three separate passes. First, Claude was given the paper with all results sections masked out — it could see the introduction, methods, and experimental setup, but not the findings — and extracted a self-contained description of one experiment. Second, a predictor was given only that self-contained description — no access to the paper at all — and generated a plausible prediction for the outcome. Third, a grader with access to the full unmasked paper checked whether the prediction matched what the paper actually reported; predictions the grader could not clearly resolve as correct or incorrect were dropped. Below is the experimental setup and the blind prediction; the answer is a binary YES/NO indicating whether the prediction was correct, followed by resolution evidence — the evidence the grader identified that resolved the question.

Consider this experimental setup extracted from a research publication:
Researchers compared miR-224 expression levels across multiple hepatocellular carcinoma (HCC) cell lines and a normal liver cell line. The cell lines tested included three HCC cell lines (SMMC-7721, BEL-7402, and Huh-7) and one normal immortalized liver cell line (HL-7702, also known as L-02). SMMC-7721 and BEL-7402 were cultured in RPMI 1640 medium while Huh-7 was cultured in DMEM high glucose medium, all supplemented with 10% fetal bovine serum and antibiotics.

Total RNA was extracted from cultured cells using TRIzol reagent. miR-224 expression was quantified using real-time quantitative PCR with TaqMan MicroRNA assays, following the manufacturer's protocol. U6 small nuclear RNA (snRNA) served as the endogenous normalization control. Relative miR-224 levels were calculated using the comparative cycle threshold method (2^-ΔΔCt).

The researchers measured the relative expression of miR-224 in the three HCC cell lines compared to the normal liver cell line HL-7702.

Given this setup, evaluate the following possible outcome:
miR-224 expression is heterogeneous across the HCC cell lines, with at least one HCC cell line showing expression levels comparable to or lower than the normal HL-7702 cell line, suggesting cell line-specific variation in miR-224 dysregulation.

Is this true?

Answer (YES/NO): YES